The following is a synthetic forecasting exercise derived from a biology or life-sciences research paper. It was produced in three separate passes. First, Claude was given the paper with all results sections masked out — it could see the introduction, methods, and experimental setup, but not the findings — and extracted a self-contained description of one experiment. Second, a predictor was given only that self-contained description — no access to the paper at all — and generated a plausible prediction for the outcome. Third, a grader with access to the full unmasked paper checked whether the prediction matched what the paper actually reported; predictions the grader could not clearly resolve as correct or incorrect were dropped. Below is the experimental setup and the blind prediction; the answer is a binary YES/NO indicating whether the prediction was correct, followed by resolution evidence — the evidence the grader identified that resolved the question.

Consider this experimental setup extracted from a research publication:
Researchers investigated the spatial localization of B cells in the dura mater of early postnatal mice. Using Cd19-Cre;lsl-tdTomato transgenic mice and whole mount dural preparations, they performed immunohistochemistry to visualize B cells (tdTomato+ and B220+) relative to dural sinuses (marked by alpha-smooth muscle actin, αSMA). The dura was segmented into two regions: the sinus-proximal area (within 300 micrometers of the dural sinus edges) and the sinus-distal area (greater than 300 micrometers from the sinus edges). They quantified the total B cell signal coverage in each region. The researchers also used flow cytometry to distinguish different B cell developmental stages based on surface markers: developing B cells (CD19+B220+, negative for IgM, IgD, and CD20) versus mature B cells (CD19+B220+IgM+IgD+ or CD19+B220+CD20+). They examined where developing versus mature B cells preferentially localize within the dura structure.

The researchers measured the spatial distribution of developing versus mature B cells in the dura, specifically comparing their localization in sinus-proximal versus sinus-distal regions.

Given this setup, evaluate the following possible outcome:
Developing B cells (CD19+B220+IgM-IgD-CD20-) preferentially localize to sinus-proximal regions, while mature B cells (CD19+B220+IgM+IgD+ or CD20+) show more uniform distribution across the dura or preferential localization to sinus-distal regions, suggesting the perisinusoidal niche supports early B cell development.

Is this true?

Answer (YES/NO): NO